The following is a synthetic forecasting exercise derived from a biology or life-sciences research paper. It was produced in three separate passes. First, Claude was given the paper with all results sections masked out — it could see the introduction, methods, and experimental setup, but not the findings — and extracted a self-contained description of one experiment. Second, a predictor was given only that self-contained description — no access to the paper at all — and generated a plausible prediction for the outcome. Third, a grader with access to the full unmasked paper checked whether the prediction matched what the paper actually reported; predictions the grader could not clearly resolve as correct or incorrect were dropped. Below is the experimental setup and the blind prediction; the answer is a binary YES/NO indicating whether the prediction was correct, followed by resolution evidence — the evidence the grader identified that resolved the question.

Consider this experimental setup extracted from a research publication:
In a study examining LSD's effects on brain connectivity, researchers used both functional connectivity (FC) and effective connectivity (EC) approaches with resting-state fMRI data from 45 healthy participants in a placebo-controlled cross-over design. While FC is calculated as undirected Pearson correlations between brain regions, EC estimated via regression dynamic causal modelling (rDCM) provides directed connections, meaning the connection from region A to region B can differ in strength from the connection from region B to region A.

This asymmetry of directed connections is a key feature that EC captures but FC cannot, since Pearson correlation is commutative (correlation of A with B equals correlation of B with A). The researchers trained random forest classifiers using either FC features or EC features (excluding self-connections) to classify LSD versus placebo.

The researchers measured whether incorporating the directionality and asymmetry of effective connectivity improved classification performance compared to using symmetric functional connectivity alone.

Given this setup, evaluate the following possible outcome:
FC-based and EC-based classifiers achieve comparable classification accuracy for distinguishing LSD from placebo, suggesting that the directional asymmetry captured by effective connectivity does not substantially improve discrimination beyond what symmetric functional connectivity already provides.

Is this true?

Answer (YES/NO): YES